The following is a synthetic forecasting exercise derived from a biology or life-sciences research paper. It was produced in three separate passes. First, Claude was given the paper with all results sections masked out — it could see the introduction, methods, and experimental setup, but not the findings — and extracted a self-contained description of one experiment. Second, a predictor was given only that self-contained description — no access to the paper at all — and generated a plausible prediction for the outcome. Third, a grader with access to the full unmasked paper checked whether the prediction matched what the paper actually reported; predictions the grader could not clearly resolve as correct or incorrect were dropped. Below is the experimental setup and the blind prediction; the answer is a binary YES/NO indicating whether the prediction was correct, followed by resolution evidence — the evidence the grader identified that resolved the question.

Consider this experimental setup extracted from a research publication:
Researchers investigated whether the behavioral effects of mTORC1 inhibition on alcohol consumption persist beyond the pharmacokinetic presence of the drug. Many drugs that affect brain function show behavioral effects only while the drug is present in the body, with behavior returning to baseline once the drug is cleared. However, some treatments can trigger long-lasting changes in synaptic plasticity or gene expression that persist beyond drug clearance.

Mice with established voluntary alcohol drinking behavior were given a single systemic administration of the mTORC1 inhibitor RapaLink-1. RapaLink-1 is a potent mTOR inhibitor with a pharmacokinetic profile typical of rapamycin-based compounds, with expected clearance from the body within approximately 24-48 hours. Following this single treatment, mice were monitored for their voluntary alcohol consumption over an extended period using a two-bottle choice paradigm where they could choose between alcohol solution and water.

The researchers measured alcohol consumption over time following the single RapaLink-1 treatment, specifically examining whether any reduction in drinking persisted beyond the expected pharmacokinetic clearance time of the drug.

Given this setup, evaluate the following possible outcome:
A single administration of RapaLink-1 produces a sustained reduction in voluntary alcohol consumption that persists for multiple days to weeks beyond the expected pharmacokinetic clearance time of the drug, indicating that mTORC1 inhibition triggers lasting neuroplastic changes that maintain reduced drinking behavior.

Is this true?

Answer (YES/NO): YES